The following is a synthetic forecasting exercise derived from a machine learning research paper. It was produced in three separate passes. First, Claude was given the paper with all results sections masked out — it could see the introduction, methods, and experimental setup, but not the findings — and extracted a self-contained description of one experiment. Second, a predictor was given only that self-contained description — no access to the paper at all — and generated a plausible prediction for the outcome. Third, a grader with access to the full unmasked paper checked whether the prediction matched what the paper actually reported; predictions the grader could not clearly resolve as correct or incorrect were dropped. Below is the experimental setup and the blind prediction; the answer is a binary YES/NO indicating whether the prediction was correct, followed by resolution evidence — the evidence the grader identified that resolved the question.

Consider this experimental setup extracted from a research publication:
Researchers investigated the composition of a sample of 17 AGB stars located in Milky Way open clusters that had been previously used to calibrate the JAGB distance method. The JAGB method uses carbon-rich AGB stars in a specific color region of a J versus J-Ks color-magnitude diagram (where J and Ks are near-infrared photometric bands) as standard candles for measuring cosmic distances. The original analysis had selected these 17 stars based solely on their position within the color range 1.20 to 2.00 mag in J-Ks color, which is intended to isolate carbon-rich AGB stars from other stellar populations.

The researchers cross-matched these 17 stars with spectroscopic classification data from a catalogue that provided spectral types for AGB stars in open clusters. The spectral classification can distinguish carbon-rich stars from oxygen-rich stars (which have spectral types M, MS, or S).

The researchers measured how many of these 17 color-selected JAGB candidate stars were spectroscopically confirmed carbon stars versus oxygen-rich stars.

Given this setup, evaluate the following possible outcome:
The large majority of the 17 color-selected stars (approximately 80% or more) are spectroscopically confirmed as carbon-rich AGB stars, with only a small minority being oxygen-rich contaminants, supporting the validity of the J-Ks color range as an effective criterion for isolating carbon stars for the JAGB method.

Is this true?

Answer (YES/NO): NO